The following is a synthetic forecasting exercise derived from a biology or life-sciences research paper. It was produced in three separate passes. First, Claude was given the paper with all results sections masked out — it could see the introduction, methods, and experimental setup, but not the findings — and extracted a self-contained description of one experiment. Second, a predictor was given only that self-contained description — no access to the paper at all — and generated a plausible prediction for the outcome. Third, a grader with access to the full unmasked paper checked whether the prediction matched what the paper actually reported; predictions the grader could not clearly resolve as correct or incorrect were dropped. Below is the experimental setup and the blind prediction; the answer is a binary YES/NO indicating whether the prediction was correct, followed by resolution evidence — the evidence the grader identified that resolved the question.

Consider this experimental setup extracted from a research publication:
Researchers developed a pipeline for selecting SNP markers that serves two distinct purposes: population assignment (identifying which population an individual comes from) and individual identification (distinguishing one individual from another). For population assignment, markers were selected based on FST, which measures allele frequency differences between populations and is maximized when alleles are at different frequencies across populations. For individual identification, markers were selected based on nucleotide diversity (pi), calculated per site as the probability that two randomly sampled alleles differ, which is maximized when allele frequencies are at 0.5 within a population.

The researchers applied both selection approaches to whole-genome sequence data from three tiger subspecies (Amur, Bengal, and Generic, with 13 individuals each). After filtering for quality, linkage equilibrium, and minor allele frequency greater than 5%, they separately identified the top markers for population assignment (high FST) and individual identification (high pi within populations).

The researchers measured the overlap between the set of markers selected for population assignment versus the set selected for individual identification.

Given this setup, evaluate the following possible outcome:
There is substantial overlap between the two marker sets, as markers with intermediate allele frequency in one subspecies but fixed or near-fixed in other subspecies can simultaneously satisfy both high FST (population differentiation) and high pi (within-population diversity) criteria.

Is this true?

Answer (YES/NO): NO